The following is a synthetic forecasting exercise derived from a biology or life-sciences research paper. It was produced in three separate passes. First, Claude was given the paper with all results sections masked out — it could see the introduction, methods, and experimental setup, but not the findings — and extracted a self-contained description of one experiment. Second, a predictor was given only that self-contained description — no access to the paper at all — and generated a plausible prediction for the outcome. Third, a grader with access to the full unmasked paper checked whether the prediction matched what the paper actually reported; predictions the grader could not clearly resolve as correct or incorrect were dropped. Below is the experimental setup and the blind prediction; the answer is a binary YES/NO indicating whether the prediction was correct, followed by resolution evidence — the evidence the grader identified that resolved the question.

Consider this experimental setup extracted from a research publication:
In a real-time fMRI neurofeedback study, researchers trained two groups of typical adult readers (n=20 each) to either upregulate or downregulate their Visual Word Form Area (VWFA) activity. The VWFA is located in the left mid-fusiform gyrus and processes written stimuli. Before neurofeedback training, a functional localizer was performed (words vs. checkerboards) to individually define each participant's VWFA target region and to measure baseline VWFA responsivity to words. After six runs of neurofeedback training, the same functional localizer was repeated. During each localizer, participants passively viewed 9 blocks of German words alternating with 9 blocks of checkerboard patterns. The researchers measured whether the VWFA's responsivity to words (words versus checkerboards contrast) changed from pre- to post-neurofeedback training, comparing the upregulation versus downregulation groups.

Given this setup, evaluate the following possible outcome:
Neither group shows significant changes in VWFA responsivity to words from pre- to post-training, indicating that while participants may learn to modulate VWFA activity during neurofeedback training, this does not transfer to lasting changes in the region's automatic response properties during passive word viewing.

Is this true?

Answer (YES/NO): NO